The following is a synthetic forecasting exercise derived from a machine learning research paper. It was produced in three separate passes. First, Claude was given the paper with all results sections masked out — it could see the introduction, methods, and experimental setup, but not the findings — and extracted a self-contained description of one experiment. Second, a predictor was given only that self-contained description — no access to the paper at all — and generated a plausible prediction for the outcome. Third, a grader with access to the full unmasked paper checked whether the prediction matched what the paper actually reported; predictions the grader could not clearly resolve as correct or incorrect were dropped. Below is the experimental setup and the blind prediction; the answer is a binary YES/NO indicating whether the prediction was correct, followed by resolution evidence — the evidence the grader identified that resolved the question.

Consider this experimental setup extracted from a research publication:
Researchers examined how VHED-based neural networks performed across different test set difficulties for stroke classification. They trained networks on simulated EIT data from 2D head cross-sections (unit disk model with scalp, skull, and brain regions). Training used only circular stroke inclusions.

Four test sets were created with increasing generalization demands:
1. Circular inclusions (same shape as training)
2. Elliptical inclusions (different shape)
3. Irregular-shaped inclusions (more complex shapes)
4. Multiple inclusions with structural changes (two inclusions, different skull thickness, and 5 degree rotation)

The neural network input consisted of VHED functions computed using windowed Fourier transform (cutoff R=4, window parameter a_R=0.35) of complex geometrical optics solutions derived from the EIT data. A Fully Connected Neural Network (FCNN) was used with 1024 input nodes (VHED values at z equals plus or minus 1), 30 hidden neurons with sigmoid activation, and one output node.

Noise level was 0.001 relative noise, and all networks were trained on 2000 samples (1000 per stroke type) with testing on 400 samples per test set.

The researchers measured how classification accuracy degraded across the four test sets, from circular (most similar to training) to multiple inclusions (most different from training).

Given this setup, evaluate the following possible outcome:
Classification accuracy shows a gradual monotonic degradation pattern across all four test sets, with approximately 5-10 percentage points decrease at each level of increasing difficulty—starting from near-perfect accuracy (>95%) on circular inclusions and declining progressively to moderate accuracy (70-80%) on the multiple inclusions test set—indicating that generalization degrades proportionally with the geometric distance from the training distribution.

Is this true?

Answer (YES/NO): NO